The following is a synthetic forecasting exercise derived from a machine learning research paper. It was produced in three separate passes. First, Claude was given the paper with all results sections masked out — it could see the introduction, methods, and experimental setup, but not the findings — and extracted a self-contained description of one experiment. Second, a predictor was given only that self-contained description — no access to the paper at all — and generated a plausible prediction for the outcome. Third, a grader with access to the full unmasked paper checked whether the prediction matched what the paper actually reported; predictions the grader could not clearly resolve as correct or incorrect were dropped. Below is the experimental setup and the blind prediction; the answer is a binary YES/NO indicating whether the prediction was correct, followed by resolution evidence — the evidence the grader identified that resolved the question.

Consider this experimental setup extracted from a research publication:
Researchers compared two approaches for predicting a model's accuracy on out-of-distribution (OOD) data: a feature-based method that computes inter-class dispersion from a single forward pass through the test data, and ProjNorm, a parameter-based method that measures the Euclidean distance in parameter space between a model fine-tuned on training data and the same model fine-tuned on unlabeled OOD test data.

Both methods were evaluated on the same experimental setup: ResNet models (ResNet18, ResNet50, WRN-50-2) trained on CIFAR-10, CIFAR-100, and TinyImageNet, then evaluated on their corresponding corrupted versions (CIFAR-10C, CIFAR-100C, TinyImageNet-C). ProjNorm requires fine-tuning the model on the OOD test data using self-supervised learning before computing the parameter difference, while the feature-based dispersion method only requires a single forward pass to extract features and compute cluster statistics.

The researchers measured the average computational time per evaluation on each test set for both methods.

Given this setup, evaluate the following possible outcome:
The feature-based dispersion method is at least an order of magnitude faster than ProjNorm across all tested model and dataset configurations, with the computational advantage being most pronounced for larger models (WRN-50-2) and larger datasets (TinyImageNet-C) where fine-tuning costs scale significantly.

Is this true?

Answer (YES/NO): YES